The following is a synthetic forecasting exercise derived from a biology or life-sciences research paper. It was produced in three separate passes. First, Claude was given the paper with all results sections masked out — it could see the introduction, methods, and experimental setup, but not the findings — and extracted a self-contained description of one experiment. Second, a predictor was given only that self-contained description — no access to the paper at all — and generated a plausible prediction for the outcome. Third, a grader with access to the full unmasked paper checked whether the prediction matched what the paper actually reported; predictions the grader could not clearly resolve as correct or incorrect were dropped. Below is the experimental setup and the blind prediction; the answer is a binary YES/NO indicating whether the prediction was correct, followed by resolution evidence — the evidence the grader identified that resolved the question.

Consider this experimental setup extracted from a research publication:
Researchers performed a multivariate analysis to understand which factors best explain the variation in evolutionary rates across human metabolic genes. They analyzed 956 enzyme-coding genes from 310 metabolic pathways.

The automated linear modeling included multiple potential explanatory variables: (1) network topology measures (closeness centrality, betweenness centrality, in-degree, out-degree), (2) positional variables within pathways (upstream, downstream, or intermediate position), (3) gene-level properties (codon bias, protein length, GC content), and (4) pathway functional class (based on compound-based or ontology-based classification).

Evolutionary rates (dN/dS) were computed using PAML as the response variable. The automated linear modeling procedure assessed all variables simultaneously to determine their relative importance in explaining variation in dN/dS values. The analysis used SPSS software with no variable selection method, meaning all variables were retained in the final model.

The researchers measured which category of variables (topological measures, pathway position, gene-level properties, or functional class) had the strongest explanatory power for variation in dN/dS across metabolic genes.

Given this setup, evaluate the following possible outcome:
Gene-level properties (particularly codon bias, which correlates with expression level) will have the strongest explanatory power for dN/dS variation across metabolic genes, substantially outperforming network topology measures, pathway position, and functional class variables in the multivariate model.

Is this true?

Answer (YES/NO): NO